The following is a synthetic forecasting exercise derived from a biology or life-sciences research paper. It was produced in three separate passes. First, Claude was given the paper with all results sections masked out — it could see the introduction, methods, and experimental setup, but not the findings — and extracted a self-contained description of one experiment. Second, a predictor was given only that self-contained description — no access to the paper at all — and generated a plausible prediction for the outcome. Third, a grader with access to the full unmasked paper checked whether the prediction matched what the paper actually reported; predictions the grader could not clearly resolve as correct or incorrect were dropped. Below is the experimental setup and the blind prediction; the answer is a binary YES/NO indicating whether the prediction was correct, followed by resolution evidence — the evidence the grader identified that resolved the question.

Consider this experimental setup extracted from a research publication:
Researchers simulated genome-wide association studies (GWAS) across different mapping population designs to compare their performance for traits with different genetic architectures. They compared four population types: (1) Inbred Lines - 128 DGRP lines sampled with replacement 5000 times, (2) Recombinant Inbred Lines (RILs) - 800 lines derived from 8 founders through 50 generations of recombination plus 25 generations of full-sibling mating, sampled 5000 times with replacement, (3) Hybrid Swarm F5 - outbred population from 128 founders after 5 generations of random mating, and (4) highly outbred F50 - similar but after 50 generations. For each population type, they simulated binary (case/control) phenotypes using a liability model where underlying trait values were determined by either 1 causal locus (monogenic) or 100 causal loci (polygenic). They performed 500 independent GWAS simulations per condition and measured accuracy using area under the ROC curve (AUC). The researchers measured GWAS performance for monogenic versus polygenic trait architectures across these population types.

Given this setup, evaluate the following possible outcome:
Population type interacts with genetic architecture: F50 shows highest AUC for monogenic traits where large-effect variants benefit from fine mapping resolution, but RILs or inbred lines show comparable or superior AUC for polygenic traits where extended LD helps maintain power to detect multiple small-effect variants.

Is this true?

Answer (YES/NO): NO